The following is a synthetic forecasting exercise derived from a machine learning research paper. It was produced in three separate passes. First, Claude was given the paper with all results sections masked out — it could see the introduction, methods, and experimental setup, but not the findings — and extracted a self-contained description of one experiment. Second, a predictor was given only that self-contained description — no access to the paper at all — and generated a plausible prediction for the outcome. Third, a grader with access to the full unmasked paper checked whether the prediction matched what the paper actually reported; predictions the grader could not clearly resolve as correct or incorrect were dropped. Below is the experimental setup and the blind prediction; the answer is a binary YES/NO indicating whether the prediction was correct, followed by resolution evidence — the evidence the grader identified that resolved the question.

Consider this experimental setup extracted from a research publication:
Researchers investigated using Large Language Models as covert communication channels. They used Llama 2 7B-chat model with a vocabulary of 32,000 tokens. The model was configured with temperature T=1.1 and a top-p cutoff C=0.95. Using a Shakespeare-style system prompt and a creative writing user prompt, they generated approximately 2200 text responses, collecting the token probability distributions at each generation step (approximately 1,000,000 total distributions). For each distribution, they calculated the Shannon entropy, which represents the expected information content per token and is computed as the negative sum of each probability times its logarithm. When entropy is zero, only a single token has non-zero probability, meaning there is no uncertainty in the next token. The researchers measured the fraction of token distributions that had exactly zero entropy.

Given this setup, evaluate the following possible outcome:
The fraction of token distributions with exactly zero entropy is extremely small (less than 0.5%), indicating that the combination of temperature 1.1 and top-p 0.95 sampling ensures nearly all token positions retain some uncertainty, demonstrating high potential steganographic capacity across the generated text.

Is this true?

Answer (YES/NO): NO